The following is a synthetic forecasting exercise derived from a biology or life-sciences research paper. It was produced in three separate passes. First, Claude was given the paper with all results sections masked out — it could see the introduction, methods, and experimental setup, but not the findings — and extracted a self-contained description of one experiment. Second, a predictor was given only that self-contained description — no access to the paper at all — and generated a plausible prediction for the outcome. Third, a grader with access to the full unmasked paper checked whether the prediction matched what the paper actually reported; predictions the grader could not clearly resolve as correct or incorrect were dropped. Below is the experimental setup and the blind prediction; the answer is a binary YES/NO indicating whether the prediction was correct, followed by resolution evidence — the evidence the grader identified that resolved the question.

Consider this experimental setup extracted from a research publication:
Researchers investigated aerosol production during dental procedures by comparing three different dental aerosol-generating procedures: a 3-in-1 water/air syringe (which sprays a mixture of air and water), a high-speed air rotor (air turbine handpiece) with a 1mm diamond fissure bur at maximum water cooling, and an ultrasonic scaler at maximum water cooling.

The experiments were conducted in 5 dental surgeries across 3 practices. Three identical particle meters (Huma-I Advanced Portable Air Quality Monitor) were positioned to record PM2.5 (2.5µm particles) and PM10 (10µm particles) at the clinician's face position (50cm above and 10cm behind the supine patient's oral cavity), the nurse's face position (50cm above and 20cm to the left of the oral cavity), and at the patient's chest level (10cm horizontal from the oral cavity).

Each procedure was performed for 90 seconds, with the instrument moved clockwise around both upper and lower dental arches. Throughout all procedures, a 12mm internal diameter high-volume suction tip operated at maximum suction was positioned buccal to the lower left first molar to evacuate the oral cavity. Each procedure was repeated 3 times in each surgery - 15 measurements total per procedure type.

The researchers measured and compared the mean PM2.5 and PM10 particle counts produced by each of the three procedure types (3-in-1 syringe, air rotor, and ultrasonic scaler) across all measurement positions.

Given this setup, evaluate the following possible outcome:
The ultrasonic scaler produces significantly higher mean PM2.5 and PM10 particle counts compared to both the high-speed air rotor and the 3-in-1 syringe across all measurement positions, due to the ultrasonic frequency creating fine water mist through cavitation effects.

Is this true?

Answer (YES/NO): NO